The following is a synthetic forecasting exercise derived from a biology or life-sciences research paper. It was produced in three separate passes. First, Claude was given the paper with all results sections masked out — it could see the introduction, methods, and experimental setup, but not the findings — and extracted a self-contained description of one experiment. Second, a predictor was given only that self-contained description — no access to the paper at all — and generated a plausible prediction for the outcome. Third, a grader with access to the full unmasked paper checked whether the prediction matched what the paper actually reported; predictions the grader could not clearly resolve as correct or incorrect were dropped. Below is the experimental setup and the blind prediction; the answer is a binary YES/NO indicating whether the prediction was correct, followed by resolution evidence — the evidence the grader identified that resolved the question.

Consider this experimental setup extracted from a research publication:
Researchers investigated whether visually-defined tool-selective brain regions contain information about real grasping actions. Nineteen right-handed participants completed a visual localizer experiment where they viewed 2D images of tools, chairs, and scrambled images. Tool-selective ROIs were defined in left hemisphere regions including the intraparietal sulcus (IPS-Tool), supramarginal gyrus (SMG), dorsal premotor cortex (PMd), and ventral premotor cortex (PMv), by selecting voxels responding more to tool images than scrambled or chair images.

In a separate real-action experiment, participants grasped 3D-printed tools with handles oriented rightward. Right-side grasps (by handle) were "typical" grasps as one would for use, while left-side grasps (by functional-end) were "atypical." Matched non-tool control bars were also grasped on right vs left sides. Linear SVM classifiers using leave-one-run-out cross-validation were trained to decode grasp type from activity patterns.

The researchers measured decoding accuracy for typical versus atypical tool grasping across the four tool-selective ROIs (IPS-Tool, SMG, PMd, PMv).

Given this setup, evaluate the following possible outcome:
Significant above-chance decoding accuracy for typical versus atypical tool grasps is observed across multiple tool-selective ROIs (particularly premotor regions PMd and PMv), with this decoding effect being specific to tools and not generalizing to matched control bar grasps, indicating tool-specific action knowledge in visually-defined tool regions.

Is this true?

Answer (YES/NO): NO